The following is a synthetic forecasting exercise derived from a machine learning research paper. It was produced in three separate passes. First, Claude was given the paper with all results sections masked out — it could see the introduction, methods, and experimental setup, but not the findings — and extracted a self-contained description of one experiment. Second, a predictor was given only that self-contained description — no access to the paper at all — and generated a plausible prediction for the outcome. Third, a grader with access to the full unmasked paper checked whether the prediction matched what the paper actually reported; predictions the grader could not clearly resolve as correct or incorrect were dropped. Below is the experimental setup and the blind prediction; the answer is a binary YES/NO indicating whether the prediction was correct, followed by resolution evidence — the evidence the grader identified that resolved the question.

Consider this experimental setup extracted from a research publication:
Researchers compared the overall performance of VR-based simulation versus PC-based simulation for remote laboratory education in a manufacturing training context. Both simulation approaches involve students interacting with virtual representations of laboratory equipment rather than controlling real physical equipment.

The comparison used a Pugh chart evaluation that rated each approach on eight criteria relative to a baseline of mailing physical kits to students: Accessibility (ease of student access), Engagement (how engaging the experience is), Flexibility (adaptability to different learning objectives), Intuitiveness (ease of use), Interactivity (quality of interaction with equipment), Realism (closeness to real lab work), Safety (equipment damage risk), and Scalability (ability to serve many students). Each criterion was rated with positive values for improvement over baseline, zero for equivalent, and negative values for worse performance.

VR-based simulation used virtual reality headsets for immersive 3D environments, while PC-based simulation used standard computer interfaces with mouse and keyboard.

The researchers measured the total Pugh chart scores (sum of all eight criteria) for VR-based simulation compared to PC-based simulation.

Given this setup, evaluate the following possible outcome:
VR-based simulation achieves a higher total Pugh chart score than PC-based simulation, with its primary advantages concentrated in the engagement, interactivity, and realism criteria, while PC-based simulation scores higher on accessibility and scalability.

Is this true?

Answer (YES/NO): NO